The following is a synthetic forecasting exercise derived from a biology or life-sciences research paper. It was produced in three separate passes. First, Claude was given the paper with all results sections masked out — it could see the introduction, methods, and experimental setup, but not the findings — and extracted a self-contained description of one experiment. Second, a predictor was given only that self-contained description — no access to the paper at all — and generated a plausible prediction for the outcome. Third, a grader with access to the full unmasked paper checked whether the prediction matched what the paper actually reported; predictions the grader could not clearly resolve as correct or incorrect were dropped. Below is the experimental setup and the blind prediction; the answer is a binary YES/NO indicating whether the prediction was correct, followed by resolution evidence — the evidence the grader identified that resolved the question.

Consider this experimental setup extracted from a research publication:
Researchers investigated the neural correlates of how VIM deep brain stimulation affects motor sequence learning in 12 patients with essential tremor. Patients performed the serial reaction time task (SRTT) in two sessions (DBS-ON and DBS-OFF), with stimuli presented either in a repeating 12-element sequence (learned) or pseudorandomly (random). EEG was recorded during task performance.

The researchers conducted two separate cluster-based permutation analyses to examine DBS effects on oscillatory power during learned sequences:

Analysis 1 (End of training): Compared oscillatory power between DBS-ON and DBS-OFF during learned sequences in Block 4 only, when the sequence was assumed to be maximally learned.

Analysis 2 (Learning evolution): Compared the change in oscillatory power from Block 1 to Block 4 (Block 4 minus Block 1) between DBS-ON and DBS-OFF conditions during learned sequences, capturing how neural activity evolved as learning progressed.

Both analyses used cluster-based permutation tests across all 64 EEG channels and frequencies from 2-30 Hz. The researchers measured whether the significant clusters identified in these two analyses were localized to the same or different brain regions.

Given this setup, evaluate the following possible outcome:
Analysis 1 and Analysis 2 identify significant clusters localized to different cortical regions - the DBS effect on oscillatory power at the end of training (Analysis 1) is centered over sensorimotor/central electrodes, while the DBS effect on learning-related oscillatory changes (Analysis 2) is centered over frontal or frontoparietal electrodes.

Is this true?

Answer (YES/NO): NO